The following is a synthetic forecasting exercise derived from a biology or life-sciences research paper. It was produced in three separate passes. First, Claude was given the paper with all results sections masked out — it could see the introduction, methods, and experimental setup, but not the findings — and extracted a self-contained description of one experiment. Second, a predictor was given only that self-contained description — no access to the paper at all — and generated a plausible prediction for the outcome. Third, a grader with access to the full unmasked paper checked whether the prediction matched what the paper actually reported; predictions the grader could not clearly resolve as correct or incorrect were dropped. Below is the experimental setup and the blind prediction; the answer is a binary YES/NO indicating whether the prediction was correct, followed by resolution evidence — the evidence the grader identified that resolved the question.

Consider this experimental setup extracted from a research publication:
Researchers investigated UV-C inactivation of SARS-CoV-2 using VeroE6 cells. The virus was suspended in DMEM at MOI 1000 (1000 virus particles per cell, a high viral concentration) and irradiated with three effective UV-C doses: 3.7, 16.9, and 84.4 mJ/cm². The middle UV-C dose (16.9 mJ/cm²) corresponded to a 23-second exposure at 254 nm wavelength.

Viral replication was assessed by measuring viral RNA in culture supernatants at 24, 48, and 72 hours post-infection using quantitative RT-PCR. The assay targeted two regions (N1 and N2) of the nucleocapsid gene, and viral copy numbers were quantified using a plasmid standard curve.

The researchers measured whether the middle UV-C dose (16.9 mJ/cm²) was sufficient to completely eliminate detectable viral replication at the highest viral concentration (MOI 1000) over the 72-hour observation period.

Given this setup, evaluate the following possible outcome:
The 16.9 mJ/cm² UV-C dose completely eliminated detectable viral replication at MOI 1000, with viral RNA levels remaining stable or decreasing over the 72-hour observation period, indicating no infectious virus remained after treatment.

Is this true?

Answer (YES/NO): YES